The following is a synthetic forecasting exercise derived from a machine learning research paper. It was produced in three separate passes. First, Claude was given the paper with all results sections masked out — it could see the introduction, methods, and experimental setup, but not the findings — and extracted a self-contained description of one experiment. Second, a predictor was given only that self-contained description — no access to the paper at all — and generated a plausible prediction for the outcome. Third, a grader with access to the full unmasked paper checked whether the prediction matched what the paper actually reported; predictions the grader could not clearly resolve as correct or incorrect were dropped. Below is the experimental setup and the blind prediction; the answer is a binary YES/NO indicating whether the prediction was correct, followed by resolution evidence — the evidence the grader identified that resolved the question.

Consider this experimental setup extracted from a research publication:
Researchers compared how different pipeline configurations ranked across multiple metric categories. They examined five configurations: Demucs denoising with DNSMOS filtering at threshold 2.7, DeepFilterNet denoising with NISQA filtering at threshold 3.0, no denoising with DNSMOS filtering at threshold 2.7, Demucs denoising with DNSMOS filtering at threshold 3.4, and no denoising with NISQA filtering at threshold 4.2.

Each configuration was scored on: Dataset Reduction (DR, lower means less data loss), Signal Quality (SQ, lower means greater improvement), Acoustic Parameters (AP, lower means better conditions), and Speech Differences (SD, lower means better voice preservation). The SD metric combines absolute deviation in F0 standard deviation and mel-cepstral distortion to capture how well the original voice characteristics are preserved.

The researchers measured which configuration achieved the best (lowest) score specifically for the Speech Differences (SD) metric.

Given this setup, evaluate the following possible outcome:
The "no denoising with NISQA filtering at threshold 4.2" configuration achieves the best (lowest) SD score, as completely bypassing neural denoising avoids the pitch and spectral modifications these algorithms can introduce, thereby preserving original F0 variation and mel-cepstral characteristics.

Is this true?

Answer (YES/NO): NO